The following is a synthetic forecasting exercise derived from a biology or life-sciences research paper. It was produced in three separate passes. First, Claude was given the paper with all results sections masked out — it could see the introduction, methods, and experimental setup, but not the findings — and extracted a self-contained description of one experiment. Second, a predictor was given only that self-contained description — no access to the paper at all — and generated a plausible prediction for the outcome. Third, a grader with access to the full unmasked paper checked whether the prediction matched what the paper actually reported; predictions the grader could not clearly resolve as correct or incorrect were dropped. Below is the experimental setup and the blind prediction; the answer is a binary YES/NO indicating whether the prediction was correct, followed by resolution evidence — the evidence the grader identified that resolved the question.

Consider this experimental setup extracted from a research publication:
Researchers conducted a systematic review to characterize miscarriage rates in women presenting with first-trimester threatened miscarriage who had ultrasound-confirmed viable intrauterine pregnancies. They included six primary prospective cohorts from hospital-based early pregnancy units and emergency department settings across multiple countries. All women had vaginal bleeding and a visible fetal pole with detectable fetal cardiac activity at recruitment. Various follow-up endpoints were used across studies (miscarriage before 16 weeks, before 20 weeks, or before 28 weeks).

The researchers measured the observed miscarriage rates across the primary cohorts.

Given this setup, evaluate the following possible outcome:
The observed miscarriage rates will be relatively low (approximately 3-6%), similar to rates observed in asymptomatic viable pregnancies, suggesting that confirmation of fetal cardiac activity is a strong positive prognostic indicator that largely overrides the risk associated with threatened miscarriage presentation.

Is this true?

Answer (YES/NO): NO